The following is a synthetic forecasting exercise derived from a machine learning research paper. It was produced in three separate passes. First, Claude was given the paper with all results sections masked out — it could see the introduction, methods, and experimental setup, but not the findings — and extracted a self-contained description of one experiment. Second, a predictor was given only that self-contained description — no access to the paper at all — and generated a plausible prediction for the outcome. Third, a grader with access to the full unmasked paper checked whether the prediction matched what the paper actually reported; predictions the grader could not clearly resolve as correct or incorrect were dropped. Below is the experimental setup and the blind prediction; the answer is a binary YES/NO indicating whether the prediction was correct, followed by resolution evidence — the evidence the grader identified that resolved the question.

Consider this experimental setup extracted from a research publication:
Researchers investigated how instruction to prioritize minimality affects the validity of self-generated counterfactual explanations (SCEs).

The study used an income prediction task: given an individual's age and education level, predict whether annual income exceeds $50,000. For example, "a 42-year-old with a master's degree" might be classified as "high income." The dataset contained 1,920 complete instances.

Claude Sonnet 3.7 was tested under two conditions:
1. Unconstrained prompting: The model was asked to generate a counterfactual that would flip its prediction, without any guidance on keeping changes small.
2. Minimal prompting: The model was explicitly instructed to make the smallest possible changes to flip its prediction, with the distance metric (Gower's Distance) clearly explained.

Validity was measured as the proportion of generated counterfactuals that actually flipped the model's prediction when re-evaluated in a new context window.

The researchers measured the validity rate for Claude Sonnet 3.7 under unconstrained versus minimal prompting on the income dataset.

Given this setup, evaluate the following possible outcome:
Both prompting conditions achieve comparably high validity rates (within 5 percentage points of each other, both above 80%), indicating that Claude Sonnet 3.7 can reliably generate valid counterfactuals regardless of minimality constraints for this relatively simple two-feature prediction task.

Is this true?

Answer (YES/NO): NO